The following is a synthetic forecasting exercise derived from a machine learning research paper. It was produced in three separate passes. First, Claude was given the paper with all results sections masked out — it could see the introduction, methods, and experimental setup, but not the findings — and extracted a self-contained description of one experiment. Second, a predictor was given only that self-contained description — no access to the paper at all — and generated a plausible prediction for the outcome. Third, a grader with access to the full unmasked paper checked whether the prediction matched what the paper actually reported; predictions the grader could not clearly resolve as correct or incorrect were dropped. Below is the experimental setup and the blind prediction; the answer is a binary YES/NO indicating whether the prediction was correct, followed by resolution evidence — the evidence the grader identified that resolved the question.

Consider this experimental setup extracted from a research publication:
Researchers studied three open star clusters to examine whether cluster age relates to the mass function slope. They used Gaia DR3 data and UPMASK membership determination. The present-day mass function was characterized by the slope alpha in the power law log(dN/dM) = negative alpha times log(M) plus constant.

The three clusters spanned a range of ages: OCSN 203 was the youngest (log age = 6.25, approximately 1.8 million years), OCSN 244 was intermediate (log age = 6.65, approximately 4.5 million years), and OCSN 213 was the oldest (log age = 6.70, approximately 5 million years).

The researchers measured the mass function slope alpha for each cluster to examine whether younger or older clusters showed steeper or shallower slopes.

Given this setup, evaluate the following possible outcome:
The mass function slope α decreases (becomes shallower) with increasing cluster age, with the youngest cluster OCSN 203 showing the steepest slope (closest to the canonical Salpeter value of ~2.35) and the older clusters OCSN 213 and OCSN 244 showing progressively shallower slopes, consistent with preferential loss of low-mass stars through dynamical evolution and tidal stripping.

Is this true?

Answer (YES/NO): YES